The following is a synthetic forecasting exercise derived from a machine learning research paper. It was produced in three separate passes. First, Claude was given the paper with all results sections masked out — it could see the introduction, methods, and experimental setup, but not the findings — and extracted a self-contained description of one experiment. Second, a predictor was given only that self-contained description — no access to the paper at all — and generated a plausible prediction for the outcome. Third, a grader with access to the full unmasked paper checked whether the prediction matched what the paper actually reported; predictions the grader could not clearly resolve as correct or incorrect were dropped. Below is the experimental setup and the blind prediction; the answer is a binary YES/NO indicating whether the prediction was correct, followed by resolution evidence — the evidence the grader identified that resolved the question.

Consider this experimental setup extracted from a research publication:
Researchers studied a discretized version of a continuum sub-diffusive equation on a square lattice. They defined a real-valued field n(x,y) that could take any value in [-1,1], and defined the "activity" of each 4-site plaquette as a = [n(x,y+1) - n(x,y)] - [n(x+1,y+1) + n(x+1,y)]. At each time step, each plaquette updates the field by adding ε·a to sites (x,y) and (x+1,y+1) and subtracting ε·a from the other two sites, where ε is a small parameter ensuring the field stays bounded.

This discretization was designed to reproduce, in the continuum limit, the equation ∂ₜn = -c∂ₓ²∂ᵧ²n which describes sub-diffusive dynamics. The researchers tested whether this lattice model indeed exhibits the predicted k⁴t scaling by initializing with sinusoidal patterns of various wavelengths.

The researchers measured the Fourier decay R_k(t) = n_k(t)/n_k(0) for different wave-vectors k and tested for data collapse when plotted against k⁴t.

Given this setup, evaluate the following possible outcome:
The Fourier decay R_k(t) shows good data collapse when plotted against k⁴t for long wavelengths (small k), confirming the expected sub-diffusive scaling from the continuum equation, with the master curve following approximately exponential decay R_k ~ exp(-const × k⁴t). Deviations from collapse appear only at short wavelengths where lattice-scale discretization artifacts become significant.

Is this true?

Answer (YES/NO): YES